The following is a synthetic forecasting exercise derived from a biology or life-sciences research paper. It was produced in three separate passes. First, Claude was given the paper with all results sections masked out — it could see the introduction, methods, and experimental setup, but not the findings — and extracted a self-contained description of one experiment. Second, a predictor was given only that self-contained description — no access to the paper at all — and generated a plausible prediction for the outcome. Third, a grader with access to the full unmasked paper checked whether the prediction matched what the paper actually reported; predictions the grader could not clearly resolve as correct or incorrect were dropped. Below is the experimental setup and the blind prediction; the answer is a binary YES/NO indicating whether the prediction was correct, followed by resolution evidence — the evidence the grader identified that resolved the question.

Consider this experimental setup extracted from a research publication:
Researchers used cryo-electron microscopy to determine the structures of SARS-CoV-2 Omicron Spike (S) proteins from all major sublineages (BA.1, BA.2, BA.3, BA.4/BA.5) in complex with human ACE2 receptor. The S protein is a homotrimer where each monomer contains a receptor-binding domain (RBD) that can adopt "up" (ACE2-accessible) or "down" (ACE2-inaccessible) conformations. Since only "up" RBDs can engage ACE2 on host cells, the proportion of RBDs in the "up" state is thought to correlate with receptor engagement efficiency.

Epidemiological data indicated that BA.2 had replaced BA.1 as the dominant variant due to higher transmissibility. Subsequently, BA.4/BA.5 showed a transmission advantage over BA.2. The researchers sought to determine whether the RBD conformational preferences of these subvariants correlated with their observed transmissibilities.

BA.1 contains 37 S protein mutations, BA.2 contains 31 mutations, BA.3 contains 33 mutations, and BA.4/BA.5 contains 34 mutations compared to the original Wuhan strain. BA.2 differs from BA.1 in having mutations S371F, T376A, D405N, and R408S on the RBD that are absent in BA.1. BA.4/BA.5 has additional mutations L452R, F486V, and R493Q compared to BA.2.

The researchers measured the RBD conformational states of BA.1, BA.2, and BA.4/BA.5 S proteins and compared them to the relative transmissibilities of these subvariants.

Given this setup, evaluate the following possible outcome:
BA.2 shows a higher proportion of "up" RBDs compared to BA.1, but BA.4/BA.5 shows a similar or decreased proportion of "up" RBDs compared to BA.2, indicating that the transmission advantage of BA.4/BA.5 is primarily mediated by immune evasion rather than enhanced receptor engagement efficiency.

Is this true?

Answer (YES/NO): YES